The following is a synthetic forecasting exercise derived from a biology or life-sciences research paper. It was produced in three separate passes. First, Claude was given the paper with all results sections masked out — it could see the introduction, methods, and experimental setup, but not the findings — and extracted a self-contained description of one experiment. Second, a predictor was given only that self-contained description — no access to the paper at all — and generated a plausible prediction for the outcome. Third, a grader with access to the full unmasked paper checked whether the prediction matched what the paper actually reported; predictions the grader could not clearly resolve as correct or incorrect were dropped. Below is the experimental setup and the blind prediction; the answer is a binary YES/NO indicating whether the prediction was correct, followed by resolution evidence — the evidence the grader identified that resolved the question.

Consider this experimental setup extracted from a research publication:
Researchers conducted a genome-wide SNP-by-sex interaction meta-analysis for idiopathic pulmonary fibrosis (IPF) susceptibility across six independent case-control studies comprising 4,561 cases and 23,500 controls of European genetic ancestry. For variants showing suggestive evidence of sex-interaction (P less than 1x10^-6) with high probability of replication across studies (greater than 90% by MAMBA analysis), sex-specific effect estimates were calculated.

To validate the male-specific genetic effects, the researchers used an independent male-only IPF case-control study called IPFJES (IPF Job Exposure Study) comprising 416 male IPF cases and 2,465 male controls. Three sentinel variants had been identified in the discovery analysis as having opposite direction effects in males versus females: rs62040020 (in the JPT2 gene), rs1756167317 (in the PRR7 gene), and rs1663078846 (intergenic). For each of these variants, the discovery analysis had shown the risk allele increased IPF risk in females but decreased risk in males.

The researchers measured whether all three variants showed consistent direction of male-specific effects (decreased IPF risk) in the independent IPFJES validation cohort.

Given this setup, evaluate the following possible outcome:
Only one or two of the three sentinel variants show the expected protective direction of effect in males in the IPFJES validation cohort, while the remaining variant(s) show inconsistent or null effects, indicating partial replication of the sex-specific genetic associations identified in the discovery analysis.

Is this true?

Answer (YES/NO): YES